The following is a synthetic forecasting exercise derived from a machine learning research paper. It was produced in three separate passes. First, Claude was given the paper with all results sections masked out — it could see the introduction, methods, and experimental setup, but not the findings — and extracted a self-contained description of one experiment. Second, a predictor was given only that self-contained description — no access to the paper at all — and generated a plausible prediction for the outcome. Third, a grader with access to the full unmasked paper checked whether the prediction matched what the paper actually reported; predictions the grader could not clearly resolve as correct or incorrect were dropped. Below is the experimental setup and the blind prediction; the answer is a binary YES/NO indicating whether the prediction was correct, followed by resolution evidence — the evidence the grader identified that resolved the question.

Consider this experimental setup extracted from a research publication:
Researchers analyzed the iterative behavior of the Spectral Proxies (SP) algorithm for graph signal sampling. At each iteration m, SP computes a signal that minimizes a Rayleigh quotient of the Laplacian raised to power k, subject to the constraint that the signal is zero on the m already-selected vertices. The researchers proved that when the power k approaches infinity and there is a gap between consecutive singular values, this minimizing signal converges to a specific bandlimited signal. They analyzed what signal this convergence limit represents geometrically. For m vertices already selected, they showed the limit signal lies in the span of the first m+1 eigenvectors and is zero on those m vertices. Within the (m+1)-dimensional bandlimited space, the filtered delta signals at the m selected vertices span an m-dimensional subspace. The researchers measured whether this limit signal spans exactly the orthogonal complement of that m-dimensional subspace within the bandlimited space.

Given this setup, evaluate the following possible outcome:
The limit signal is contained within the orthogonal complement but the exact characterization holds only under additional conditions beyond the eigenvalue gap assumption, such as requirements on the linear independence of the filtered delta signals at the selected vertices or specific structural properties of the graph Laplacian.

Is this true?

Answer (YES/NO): NO